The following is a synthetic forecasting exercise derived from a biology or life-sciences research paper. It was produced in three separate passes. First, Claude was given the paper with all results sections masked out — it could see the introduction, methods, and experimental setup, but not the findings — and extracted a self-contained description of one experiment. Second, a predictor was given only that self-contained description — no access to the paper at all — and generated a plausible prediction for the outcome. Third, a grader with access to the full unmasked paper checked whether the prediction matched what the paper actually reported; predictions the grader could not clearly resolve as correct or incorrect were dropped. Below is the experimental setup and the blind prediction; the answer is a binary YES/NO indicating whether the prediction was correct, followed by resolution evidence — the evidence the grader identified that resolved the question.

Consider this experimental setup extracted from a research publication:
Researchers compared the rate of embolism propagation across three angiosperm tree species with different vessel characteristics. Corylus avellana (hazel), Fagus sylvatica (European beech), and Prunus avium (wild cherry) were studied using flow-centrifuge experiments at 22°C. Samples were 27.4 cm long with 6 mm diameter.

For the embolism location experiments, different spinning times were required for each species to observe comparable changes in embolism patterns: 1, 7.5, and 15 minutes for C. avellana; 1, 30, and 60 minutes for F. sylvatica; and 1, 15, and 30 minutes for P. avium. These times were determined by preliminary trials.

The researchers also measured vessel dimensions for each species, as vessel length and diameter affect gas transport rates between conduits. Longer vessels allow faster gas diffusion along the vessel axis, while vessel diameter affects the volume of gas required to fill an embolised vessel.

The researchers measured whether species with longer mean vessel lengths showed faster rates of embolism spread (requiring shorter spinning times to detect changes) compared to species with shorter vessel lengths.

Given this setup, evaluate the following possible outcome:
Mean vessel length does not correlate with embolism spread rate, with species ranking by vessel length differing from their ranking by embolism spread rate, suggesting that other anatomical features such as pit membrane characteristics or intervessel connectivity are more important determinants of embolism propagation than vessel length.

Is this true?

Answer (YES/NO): YES